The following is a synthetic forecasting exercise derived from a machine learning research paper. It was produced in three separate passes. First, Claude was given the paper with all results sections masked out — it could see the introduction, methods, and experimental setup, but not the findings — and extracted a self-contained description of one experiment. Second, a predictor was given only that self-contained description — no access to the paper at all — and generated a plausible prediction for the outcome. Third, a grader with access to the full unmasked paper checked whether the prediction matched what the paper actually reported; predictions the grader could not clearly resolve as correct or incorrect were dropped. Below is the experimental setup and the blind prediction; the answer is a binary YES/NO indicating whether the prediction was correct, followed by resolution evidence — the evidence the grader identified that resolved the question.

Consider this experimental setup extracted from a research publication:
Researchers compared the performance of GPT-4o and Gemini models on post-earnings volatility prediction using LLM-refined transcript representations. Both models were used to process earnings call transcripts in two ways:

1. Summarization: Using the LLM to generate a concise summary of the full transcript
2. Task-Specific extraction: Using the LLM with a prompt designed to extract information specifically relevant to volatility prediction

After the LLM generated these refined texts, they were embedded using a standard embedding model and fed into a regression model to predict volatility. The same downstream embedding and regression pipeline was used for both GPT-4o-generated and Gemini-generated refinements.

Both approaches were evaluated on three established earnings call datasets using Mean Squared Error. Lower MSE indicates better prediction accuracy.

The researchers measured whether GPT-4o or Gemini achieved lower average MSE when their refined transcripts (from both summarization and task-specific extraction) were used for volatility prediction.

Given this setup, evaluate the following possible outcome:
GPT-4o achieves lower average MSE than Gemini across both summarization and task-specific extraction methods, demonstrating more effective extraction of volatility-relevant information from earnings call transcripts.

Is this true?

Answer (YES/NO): NO